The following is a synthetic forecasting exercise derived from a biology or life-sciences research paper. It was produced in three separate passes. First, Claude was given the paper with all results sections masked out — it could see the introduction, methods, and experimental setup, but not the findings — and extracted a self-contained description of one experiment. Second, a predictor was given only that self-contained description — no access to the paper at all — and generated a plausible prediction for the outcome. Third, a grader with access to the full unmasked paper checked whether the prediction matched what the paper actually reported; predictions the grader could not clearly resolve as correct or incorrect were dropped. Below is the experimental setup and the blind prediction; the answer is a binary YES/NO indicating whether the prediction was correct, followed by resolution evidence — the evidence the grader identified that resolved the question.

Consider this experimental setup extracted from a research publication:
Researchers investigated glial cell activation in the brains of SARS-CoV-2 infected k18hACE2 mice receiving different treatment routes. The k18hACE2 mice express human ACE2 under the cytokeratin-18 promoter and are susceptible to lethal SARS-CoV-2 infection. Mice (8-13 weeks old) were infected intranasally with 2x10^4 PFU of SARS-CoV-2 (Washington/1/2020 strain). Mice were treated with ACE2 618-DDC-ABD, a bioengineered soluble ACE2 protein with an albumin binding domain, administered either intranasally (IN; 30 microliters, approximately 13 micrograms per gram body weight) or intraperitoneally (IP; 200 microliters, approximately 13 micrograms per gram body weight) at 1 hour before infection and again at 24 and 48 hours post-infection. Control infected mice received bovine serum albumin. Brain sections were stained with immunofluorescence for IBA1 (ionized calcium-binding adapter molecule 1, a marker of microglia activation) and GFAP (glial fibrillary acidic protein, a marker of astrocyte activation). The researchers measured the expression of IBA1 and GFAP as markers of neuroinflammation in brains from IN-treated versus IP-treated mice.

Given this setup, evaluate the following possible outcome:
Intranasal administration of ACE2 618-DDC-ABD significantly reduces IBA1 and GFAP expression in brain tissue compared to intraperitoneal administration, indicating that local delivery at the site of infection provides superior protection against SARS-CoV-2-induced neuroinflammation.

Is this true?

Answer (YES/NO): YES